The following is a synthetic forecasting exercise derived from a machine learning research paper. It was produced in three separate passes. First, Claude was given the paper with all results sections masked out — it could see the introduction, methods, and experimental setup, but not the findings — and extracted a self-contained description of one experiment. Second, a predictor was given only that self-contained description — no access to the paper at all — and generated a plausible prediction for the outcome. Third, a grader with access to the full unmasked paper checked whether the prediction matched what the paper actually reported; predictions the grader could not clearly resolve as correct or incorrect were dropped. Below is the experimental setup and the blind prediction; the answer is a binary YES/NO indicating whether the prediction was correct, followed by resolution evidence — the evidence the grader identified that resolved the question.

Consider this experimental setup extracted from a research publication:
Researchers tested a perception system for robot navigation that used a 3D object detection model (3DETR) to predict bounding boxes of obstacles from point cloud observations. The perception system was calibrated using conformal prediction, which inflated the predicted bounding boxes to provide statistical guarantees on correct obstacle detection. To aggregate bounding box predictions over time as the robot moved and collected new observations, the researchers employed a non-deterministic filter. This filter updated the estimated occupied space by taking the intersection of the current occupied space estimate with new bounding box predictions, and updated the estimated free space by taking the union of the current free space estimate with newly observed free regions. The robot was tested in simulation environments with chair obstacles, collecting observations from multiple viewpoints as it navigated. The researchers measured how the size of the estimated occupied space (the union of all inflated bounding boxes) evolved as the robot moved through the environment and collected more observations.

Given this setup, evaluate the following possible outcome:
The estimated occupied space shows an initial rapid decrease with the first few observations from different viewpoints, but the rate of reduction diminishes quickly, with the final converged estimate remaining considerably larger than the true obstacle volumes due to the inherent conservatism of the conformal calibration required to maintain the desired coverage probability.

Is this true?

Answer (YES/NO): NO